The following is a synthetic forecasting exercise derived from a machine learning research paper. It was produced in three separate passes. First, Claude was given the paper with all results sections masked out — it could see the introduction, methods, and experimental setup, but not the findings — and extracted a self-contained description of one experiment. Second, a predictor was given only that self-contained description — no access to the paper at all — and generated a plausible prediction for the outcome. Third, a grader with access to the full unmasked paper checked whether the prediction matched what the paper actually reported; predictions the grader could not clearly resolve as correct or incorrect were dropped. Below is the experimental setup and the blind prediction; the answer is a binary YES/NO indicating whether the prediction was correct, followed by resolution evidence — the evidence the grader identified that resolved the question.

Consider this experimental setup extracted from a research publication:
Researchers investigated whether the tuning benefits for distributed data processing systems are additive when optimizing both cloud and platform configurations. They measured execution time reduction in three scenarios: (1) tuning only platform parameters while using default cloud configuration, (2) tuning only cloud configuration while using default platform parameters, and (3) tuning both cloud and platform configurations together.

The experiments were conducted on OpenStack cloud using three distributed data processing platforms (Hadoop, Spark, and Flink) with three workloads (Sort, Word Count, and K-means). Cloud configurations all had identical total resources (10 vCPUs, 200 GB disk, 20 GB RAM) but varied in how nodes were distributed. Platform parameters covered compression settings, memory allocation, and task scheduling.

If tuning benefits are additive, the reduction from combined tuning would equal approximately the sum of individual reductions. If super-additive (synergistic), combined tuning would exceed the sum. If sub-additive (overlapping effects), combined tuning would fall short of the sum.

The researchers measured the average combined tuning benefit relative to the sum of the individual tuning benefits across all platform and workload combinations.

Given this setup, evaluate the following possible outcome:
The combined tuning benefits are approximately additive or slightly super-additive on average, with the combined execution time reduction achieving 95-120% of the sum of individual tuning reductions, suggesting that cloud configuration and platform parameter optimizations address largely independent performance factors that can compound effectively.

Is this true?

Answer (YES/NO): YES